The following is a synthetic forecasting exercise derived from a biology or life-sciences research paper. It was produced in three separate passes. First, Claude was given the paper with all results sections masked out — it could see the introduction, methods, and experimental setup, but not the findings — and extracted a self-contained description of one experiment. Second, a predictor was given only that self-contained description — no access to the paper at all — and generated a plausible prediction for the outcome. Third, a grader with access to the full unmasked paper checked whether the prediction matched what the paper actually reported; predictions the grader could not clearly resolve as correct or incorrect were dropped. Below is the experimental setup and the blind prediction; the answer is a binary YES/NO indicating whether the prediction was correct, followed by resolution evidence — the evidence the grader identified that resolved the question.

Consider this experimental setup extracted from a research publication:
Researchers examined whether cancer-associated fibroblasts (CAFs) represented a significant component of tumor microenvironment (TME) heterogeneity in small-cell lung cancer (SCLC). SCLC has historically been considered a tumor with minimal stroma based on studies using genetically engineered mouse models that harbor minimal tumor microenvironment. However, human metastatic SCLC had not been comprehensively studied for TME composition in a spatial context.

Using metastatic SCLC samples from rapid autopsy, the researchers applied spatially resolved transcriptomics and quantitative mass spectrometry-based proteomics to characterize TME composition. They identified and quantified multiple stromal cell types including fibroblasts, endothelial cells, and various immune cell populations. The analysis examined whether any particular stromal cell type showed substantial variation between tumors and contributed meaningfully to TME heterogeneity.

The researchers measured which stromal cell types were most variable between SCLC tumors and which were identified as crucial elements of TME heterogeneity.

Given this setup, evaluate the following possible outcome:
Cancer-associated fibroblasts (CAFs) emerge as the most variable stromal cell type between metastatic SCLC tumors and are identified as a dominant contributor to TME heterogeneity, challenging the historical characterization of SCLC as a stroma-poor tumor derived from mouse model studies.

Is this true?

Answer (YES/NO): YES